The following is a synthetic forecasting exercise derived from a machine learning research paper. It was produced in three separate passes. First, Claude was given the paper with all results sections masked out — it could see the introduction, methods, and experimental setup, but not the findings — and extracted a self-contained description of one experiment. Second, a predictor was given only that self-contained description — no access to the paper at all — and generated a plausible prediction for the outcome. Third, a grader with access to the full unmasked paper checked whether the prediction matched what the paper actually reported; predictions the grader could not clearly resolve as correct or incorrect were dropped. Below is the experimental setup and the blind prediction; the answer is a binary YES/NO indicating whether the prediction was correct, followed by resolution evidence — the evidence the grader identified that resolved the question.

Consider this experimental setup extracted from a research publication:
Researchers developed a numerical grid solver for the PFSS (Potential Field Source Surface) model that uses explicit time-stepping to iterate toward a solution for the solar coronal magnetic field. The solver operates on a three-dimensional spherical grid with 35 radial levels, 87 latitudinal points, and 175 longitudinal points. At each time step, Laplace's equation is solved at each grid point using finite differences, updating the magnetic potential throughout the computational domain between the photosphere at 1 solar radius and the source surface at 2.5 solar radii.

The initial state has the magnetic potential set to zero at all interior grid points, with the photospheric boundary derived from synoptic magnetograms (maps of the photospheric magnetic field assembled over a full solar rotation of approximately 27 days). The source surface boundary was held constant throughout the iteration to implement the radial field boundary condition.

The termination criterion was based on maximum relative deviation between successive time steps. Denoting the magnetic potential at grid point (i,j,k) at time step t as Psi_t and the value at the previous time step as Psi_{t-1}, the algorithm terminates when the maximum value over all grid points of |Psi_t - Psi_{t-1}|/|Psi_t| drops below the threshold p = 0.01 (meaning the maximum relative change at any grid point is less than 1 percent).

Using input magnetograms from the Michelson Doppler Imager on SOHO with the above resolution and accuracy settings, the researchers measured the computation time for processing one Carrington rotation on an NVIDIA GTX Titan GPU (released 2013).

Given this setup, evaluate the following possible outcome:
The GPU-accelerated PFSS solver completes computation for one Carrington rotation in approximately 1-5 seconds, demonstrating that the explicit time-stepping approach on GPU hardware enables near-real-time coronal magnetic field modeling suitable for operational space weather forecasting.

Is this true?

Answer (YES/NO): NO